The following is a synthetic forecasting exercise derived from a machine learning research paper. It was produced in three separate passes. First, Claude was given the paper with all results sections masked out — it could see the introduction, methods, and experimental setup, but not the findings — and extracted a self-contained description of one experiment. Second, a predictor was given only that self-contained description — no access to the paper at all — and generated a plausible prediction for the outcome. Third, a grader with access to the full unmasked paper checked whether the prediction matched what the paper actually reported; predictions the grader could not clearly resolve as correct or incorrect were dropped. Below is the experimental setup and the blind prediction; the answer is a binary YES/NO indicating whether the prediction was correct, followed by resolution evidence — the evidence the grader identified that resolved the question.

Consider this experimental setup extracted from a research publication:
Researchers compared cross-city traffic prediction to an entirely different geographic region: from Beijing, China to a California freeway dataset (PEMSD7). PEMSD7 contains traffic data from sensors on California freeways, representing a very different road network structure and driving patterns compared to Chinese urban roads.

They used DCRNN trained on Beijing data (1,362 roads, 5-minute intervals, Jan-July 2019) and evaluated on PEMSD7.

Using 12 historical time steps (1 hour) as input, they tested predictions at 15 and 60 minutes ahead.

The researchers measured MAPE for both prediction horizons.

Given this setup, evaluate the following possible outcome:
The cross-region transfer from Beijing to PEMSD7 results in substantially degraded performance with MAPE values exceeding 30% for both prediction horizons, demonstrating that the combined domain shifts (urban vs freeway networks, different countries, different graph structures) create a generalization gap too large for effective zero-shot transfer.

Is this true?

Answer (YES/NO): NO